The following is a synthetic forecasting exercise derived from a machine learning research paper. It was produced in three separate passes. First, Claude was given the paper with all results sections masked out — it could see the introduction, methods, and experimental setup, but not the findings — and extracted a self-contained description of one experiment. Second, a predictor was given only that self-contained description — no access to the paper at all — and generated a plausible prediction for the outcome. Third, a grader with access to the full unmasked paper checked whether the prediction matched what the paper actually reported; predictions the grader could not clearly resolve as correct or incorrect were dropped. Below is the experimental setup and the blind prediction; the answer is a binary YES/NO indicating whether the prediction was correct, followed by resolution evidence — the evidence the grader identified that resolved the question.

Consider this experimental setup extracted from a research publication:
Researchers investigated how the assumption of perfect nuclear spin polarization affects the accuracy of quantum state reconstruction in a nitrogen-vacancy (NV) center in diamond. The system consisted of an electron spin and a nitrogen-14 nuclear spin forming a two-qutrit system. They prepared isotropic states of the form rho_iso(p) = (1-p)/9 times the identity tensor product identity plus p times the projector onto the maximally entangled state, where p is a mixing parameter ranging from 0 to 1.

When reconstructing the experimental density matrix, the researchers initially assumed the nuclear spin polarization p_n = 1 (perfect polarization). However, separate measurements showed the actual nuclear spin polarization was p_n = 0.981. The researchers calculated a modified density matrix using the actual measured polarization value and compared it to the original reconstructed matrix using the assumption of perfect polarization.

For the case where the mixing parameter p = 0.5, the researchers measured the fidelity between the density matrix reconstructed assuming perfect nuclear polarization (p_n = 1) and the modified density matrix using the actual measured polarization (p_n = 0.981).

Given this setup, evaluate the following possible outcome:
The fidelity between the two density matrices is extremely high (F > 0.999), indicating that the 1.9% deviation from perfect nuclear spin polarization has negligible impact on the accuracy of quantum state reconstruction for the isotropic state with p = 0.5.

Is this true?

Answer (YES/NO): YES